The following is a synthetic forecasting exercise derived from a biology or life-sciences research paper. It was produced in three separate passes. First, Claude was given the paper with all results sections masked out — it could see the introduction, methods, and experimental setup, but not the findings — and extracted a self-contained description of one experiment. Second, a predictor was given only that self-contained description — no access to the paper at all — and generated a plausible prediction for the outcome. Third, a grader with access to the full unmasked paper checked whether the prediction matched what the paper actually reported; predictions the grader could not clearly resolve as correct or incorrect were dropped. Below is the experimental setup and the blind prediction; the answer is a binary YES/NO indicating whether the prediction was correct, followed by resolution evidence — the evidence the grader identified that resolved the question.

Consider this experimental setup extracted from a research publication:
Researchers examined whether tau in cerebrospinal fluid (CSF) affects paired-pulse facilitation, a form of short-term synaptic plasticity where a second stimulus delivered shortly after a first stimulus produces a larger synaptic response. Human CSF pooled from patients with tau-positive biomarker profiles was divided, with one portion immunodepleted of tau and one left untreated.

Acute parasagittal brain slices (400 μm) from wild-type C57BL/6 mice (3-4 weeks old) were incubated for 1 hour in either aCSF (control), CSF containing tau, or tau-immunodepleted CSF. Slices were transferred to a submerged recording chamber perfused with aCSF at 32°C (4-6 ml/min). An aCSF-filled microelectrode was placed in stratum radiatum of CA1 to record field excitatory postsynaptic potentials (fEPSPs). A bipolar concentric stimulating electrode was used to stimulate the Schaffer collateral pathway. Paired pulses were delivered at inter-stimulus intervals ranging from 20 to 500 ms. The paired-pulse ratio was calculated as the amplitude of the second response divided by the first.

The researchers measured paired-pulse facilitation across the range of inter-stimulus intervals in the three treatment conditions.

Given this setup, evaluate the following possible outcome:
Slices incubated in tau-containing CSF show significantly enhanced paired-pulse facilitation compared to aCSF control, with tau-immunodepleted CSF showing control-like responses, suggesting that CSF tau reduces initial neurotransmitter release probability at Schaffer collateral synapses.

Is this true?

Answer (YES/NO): YES